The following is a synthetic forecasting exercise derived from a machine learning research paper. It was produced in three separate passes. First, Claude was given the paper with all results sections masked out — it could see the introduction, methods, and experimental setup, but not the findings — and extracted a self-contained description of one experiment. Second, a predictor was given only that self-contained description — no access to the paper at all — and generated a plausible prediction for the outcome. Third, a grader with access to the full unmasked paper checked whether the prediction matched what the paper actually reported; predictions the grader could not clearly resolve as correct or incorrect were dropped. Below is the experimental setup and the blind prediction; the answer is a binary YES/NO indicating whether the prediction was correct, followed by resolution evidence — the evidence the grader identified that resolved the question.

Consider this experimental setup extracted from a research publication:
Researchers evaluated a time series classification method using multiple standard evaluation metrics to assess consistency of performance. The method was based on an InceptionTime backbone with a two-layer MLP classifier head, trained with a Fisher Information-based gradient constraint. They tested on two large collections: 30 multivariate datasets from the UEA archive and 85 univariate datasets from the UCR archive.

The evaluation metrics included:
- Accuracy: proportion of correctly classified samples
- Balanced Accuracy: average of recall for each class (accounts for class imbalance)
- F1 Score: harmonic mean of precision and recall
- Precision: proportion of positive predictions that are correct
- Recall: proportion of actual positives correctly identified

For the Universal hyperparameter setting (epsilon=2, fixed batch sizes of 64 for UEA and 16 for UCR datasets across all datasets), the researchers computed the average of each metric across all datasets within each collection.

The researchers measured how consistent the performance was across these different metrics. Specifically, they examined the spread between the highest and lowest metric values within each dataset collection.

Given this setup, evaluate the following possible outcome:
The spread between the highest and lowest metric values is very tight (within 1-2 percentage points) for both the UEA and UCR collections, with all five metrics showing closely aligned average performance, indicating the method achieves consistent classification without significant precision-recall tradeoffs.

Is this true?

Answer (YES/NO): NO